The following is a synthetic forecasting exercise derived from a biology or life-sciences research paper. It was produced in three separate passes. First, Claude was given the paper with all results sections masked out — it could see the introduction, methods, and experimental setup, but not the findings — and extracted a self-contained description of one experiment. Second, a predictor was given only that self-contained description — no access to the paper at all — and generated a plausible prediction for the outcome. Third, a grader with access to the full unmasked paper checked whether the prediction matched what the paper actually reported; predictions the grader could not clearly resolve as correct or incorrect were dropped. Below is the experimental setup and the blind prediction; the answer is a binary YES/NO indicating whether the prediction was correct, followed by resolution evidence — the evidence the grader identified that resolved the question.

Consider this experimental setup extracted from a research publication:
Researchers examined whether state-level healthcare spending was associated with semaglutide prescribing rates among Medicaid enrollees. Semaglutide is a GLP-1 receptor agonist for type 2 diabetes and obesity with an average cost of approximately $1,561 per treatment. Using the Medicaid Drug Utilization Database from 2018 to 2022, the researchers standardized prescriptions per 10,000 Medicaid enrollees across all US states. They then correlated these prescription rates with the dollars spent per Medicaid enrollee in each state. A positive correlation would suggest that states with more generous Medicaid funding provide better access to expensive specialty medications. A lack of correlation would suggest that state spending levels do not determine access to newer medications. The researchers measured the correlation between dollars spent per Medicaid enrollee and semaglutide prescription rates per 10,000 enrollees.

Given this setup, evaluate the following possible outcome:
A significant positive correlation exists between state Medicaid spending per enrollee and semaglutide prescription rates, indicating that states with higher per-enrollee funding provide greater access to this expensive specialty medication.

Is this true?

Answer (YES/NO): NO